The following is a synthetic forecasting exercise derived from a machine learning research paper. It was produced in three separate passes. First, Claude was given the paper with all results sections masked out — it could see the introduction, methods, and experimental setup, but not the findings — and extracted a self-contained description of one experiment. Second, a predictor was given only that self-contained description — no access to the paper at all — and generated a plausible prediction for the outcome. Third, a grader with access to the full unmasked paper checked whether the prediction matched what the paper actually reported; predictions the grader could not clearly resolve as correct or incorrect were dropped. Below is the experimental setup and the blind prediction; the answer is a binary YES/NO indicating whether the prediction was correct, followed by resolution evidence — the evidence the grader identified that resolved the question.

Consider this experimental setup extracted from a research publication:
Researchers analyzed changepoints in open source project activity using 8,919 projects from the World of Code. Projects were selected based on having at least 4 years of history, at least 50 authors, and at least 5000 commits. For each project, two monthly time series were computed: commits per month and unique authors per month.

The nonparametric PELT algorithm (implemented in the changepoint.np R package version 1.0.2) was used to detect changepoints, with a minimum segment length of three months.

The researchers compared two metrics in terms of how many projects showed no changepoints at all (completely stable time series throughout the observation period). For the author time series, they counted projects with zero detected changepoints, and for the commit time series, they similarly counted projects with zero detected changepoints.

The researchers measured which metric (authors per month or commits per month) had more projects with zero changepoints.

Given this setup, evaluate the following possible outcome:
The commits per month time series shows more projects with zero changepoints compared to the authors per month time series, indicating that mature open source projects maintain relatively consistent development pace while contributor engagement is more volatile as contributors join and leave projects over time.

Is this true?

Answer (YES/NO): NO